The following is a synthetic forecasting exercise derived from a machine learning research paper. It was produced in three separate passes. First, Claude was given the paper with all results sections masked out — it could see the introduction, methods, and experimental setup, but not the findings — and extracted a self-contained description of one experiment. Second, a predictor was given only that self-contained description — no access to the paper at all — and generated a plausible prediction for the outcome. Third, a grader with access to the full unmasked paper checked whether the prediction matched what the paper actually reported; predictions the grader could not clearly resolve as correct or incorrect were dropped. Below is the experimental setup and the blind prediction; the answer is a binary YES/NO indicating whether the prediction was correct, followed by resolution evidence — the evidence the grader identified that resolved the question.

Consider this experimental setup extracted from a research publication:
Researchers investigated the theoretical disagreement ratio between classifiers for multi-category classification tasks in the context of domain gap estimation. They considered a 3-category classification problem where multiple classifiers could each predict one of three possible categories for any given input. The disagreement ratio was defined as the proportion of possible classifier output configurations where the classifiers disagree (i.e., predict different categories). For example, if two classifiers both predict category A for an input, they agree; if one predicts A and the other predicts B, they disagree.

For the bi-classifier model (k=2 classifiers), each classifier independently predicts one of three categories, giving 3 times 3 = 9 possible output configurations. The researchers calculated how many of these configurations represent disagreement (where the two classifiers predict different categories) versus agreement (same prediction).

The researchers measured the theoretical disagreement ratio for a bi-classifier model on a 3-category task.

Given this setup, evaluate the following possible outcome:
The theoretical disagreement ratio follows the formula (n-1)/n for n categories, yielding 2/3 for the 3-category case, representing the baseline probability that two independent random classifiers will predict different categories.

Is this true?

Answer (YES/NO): YES